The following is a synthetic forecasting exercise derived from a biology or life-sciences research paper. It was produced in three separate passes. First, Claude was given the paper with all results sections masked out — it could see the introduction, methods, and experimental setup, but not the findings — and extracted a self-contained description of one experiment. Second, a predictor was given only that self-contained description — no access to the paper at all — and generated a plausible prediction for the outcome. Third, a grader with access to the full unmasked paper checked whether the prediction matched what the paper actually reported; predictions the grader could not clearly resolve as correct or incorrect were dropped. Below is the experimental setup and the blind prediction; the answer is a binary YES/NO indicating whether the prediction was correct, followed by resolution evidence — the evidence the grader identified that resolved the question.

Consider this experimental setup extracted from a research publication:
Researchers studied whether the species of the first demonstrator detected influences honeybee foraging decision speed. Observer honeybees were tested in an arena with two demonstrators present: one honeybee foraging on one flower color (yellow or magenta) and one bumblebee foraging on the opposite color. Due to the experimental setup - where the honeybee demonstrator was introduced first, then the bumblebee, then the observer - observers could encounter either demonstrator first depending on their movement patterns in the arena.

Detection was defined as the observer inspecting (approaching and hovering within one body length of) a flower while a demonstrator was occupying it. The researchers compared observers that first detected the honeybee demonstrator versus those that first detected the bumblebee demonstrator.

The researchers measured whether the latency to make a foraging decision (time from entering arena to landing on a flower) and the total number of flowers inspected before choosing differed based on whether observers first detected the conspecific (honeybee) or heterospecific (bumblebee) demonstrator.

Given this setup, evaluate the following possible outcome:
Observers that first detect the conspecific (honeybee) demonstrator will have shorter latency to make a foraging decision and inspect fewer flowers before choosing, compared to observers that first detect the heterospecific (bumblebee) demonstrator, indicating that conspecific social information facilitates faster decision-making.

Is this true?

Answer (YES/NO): YES